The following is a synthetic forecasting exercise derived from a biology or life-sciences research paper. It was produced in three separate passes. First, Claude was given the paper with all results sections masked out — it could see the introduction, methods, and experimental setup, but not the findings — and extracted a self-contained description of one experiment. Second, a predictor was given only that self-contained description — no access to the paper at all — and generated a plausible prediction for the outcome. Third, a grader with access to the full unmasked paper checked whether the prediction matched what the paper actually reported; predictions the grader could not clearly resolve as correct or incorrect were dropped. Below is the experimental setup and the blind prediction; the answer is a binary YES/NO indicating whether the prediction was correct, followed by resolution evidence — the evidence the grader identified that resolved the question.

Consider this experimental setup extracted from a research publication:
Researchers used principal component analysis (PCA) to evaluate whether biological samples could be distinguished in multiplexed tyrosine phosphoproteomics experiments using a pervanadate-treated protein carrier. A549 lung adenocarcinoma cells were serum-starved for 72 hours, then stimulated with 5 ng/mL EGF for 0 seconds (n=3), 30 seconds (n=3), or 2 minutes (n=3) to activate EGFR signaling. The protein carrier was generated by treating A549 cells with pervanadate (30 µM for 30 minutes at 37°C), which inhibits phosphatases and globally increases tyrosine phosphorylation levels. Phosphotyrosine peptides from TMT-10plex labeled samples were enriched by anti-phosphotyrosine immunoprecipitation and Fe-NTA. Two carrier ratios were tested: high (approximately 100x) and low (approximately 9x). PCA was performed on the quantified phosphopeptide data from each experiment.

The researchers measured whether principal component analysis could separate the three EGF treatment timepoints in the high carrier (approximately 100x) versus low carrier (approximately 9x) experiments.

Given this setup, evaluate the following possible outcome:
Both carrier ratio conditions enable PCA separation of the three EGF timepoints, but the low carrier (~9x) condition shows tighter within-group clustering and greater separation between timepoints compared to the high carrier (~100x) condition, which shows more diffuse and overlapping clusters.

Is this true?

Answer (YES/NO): NO